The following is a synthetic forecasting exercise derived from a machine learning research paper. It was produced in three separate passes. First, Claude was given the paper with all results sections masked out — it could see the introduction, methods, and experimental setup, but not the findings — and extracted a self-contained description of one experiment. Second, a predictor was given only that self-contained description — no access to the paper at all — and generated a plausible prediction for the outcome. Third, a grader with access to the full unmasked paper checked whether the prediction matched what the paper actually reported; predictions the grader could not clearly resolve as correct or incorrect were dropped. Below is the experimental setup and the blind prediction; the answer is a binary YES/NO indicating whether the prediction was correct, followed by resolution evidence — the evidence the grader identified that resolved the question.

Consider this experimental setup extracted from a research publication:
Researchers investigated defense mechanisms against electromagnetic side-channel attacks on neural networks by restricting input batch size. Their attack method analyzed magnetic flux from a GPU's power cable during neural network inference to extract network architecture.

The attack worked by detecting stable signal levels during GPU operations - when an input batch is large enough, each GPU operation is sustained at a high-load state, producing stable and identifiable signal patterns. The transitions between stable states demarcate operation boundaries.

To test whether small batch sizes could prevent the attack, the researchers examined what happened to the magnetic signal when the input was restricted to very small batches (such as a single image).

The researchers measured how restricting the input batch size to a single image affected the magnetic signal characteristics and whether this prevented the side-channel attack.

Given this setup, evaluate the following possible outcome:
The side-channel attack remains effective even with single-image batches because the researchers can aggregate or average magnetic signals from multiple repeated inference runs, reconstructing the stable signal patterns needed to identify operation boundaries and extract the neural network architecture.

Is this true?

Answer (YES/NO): NO